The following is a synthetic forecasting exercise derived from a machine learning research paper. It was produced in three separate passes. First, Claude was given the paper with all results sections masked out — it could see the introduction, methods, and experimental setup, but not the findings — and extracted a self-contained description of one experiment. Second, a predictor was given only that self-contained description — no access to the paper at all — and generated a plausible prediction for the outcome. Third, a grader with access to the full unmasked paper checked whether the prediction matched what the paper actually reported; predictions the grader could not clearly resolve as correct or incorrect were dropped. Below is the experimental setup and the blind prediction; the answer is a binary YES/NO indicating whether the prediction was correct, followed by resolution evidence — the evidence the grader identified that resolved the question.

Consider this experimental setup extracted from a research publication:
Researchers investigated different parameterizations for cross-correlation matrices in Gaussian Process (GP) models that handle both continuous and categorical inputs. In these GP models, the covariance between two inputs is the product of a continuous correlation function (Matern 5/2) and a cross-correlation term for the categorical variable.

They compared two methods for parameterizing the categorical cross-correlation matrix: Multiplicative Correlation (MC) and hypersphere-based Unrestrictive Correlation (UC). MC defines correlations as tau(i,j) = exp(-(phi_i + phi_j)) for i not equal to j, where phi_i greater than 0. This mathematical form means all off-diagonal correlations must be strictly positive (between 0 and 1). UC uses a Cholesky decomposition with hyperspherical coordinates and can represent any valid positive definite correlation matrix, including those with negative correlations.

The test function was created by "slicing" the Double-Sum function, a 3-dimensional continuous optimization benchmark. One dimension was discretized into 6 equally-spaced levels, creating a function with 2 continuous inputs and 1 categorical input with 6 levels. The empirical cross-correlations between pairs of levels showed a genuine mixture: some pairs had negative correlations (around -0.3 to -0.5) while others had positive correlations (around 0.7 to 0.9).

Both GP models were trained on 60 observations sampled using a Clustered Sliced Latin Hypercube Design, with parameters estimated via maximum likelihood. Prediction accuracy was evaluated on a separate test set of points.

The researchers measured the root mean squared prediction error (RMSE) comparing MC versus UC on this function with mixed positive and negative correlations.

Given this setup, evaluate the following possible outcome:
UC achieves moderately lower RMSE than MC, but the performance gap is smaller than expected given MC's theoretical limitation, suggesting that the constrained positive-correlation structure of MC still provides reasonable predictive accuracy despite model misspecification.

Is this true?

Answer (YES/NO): NO